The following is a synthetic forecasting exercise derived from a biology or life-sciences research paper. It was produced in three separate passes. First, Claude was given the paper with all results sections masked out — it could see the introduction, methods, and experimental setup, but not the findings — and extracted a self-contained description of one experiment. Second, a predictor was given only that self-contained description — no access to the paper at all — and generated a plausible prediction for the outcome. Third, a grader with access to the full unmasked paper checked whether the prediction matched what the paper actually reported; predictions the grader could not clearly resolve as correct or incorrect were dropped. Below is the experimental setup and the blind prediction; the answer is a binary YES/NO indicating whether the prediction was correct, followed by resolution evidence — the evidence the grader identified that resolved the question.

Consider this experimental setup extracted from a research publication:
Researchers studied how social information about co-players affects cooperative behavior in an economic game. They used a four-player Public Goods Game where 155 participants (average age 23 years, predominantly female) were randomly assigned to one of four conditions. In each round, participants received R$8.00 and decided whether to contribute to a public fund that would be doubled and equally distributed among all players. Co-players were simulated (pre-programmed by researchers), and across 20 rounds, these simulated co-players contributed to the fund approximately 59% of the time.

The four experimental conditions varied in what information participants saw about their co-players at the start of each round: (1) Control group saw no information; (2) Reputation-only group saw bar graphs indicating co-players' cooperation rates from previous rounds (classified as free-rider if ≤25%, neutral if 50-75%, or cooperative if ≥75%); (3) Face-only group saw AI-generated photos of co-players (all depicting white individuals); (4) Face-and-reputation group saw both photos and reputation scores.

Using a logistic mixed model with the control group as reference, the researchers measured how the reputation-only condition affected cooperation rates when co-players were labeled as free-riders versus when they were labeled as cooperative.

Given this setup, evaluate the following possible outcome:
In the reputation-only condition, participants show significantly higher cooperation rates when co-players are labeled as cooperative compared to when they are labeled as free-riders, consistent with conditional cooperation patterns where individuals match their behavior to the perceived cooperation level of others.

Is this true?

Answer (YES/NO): YES